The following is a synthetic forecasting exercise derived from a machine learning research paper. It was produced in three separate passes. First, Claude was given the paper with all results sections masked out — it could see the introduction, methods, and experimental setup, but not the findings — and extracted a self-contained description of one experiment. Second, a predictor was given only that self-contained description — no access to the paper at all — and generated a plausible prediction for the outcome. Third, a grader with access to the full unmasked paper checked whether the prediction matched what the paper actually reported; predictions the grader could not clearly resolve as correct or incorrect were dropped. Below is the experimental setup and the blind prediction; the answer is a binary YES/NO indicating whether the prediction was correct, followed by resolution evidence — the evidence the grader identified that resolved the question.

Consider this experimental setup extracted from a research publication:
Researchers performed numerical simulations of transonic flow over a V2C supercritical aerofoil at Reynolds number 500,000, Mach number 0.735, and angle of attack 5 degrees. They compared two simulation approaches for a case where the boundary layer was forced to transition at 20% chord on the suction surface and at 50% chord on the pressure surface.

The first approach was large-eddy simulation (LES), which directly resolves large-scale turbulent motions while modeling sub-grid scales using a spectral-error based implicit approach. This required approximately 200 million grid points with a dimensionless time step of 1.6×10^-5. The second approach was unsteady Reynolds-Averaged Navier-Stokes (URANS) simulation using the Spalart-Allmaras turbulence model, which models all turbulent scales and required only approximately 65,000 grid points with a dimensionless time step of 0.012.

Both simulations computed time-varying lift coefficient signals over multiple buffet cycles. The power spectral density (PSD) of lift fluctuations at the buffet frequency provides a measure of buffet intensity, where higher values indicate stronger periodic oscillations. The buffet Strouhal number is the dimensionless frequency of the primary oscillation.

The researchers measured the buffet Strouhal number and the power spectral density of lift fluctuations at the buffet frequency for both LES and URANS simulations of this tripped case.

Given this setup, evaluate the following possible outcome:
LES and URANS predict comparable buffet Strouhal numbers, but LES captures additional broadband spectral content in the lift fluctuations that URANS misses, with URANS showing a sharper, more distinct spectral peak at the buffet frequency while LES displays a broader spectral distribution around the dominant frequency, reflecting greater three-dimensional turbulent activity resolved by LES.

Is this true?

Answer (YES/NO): YES